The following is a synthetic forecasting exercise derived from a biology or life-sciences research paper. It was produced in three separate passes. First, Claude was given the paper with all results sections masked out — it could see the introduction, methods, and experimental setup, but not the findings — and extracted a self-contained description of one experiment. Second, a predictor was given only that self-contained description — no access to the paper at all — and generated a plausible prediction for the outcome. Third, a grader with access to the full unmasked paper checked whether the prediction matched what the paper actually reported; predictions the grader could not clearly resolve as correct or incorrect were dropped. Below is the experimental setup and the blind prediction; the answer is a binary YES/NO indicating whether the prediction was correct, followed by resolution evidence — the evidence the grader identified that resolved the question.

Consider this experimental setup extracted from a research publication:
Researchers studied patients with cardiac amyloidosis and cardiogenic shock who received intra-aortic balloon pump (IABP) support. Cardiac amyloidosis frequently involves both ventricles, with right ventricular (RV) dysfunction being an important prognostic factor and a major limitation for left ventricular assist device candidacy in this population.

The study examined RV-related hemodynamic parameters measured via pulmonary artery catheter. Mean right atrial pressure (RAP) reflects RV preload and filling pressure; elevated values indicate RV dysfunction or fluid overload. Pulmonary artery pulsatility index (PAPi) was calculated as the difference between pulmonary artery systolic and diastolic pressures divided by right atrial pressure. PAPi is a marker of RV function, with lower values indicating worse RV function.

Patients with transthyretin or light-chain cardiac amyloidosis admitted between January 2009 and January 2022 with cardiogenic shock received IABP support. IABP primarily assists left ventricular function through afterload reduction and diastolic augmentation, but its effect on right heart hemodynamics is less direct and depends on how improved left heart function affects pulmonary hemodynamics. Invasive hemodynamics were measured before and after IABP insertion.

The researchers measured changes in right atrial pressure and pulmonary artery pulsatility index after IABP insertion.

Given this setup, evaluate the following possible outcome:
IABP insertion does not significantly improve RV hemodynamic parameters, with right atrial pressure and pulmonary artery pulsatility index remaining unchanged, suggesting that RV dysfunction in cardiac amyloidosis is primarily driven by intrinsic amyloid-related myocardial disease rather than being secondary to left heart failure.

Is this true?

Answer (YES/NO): NO